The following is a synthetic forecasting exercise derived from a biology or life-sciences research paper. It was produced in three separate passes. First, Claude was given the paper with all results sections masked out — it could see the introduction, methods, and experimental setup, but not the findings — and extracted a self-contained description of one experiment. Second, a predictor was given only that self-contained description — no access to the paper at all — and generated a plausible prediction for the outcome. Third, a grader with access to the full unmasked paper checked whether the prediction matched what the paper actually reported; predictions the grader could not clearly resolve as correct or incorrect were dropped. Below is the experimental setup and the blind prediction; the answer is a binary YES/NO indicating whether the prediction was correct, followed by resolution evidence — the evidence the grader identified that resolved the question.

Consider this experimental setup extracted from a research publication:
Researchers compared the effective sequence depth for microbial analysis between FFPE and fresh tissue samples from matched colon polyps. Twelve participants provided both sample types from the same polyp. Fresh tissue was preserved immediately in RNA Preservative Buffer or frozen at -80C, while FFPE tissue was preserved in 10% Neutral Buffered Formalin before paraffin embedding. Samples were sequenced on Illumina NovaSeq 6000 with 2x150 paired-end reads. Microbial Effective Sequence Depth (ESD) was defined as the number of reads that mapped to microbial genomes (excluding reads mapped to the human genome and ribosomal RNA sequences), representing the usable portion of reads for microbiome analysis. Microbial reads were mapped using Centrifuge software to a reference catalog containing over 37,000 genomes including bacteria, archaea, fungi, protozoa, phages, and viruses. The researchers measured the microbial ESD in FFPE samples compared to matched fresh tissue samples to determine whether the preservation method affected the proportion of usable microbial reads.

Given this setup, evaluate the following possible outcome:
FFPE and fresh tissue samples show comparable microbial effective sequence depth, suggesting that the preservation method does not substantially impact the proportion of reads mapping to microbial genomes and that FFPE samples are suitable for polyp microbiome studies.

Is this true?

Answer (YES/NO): YES